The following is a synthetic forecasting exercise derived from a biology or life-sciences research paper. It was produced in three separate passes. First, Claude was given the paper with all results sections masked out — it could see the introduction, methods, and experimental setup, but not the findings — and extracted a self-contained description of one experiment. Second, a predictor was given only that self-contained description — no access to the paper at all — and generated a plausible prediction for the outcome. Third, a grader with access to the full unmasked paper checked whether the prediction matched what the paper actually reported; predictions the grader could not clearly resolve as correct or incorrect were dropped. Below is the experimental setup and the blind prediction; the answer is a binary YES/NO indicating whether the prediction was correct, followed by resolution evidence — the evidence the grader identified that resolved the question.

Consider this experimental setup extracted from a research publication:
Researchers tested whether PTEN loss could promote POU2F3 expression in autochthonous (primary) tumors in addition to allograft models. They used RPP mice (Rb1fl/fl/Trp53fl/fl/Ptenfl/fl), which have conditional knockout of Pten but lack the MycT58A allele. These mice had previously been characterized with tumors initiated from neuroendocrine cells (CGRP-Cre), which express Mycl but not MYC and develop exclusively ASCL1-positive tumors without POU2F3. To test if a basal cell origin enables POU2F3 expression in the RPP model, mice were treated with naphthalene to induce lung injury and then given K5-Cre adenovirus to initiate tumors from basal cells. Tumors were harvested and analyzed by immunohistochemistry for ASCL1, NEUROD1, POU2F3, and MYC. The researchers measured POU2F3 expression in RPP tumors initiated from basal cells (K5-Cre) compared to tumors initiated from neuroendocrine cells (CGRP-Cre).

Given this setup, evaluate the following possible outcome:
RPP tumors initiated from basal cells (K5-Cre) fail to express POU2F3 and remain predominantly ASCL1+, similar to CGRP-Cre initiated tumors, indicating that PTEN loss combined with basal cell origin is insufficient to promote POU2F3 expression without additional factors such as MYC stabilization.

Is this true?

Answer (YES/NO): NO